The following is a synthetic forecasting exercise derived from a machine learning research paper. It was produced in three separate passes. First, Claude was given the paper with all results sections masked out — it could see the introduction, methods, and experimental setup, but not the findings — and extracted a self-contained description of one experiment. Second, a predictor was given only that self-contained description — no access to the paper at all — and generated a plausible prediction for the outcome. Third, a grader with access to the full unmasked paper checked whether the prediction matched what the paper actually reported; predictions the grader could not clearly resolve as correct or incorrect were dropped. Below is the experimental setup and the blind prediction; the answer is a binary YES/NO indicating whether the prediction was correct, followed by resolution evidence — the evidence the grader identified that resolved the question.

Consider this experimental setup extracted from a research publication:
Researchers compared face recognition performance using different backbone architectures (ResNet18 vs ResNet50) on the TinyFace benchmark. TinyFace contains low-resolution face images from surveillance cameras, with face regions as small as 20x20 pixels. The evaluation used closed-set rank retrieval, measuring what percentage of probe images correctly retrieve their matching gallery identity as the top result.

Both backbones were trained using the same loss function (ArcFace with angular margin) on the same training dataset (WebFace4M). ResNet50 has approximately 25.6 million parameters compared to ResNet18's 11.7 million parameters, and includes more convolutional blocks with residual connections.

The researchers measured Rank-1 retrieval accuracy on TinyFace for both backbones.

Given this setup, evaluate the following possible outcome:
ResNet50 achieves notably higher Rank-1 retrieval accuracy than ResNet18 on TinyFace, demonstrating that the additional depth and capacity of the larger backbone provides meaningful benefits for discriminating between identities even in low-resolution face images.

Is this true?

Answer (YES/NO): YES